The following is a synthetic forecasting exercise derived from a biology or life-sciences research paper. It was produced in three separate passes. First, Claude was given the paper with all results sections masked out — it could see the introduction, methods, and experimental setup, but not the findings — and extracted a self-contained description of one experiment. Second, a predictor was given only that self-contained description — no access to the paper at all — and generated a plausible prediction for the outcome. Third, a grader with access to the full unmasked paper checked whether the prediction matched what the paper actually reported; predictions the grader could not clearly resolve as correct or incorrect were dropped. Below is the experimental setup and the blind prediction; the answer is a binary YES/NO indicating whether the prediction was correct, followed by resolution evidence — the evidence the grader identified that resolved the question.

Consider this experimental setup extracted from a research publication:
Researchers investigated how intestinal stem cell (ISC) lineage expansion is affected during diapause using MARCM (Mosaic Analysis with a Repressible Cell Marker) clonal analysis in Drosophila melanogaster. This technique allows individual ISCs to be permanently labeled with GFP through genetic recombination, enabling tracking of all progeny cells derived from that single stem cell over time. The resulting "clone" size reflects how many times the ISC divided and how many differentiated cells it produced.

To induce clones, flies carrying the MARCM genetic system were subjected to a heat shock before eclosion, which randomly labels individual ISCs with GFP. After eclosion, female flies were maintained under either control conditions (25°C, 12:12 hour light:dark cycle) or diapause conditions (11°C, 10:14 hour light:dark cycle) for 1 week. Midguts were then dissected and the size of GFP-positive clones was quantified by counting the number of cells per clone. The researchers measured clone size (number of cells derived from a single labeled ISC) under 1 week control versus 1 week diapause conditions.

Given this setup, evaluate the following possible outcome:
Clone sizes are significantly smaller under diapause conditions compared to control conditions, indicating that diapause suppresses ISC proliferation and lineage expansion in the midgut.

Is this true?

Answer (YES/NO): YES